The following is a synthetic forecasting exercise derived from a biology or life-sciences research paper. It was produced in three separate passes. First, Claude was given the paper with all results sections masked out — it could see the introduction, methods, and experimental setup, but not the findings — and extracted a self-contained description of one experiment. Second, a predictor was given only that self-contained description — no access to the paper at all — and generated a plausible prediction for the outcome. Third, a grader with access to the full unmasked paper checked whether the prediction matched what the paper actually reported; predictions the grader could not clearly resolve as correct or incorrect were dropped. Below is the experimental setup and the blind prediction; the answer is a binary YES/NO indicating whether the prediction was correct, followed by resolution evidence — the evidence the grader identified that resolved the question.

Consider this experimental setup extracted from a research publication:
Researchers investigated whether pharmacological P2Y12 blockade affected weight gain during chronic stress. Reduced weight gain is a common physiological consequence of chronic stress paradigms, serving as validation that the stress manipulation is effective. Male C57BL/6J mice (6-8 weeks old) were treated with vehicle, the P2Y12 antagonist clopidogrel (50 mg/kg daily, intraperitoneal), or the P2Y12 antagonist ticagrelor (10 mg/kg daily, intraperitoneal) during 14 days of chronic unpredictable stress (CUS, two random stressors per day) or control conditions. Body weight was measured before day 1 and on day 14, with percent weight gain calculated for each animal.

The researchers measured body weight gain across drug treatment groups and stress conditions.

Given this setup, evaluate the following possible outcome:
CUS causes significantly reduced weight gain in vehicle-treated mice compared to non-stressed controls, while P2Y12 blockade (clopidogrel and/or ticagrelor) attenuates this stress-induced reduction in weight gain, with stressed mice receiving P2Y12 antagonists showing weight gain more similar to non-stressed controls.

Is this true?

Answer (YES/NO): NO